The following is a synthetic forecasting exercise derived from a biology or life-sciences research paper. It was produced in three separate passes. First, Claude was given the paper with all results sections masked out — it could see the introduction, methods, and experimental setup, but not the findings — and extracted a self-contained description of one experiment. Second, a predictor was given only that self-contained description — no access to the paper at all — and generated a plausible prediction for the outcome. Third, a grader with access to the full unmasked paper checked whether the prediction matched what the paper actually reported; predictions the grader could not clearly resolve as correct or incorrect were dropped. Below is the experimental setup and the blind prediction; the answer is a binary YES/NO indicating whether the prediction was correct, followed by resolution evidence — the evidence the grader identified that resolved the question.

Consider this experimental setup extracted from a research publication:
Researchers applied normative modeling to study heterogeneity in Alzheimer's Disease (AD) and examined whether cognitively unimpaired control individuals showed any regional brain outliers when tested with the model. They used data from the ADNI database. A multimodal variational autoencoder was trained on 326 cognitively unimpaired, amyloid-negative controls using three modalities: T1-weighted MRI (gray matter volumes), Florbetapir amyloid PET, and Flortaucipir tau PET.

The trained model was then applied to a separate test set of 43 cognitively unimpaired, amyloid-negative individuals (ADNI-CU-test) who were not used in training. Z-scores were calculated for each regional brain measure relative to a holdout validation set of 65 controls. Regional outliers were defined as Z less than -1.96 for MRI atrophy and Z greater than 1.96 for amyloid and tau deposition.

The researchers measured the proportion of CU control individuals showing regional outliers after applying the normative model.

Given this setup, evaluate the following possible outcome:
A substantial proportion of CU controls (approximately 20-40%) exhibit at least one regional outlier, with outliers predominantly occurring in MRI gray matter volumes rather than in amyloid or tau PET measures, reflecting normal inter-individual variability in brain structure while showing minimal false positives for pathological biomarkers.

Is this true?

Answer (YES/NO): NO